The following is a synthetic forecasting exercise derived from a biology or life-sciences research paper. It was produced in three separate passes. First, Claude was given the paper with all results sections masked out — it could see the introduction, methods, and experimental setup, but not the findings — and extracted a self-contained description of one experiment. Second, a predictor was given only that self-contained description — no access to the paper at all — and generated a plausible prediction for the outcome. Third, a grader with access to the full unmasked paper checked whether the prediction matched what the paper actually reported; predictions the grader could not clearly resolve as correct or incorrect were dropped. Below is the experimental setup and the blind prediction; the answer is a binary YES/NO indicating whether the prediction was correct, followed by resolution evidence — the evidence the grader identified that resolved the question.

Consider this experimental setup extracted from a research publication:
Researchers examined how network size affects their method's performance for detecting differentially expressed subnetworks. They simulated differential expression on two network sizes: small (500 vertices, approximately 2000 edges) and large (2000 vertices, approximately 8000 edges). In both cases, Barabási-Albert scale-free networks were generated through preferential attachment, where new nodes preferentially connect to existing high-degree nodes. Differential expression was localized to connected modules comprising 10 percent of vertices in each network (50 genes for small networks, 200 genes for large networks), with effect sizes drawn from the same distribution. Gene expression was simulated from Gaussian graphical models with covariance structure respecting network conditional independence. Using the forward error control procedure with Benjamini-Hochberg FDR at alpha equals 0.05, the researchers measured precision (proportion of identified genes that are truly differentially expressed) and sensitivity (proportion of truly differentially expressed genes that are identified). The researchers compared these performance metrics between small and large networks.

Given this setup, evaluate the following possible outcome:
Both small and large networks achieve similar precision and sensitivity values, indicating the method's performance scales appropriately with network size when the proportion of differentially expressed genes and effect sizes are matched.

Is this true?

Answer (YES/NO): YES